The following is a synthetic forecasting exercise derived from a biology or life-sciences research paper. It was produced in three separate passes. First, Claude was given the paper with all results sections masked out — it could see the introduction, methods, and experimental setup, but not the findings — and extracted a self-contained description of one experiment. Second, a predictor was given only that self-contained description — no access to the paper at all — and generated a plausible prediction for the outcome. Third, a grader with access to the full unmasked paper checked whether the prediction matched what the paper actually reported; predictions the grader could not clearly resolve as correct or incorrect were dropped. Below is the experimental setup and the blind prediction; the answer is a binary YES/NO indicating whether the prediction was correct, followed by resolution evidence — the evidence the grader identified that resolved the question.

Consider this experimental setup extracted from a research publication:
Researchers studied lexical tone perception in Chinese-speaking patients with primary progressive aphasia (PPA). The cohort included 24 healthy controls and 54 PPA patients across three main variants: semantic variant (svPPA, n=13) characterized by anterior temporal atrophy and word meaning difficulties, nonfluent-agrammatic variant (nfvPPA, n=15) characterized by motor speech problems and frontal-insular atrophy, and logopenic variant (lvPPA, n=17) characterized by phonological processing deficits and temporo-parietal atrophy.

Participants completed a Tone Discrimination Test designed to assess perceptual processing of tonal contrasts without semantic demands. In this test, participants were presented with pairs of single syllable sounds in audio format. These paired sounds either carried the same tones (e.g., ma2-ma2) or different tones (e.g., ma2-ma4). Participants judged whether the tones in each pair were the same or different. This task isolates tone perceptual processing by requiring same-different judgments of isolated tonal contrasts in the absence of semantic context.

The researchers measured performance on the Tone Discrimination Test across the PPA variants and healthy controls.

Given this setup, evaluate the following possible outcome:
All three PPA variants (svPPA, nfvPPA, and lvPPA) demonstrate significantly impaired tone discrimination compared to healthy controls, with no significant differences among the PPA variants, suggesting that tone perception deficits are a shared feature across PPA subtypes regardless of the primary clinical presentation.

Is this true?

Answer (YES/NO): NO